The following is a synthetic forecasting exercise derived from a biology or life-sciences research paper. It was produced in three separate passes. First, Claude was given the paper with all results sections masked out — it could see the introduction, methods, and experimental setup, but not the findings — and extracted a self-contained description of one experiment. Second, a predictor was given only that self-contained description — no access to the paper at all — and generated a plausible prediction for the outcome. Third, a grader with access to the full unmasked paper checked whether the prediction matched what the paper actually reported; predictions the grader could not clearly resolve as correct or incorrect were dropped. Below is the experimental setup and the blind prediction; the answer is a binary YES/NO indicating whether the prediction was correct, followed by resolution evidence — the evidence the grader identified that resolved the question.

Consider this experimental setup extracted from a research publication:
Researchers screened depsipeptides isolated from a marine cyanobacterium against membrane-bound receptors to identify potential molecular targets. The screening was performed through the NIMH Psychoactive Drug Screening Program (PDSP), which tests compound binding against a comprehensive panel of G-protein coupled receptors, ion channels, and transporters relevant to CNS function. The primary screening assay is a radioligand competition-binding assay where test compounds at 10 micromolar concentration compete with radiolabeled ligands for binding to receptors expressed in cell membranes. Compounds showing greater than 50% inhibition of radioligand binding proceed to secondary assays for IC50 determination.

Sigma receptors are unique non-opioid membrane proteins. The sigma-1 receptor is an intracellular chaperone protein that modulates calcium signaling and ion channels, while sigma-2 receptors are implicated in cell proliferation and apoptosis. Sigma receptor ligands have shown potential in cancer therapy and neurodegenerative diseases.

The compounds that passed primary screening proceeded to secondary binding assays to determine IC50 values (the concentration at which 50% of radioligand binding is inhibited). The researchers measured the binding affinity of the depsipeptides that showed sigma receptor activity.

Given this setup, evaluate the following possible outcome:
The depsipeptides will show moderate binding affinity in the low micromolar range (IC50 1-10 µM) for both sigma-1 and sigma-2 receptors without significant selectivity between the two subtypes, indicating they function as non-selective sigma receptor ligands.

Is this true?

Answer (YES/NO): NO